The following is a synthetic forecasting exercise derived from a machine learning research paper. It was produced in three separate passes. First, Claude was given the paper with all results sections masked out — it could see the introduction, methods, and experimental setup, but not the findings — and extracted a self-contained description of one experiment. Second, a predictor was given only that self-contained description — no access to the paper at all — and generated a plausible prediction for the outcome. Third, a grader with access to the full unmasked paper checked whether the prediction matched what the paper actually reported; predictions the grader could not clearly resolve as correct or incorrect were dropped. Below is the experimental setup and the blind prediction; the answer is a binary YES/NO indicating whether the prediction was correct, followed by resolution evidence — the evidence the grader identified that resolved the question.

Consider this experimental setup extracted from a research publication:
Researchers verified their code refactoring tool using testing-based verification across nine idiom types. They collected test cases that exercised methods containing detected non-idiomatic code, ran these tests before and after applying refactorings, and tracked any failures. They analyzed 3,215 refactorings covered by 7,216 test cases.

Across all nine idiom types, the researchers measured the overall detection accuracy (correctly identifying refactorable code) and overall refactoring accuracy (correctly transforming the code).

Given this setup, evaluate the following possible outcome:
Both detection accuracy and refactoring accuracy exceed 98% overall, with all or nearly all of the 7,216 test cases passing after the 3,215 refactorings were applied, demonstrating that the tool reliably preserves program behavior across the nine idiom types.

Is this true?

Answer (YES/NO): YES